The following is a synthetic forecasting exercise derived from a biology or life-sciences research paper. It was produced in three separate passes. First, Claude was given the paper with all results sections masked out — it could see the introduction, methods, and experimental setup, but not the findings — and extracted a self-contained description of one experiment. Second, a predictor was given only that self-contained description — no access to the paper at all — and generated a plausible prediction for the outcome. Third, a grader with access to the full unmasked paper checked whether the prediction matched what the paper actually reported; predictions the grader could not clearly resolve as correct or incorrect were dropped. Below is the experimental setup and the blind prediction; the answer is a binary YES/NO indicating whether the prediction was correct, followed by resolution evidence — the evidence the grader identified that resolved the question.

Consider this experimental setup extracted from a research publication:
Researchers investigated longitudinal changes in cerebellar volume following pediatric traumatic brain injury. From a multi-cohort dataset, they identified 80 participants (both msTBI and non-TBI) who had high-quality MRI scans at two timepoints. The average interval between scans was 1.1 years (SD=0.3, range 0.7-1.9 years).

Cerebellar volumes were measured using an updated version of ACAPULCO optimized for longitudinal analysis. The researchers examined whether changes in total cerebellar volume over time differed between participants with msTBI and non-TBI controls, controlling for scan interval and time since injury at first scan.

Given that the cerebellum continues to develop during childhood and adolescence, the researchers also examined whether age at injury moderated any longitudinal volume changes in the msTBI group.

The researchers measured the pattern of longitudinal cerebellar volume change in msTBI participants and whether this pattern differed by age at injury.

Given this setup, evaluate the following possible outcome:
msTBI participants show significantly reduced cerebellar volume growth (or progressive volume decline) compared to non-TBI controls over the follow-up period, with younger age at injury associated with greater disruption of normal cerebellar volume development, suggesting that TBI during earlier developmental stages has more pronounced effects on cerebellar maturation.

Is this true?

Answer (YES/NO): YES